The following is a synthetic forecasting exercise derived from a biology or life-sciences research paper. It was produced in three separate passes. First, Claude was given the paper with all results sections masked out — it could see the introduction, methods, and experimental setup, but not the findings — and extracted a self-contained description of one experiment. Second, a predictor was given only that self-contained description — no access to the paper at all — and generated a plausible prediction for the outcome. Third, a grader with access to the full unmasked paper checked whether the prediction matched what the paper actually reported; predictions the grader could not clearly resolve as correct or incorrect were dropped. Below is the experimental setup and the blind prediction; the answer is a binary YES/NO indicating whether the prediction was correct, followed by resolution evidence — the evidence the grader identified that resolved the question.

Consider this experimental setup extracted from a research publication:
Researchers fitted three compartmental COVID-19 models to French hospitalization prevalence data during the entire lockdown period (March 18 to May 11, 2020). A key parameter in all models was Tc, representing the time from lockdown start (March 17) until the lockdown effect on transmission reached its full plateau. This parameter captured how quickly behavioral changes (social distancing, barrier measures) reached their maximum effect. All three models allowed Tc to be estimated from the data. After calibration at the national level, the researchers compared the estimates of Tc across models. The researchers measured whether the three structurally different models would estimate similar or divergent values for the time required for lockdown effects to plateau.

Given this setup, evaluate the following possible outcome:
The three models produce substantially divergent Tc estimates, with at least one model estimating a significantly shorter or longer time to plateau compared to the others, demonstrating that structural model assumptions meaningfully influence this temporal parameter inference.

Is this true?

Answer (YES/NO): NO